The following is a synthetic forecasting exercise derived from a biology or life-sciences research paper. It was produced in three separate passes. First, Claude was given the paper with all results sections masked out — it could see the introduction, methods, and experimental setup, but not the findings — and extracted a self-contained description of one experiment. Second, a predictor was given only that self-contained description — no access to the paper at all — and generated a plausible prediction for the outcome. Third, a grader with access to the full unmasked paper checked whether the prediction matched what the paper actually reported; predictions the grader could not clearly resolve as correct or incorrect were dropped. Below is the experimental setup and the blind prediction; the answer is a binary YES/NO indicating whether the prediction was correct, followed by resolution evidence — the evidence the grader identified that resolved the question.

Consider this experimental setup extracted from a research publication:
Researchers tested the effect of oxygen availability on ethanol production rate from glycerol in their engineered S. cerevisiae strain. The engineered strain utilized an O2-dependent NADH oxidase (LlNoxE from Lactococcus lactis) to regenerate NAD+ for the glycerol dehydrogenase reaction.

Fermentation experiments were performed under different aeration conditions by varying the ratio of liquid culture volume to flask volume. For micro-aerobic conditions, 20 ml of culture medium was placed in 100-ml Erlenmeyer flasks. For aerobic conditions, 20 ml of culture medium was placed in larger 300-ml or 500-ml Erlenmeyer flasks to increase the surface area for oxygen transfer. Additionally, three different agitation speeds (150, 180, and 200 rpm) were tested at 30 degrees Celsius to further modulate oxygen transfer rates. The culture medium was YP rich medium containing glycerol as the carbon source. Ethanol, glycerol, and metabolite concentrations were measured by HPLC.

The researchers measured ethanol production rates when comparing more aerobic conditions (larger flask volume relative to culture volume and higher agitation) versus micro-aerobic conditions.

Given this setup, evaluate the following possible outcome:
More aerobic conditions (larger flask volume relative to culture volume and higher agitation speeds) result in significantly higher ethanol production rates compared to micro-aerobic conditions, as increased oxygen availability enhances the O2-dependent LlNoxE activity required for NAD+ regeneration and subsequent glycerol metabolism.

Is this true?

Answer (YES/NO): YES